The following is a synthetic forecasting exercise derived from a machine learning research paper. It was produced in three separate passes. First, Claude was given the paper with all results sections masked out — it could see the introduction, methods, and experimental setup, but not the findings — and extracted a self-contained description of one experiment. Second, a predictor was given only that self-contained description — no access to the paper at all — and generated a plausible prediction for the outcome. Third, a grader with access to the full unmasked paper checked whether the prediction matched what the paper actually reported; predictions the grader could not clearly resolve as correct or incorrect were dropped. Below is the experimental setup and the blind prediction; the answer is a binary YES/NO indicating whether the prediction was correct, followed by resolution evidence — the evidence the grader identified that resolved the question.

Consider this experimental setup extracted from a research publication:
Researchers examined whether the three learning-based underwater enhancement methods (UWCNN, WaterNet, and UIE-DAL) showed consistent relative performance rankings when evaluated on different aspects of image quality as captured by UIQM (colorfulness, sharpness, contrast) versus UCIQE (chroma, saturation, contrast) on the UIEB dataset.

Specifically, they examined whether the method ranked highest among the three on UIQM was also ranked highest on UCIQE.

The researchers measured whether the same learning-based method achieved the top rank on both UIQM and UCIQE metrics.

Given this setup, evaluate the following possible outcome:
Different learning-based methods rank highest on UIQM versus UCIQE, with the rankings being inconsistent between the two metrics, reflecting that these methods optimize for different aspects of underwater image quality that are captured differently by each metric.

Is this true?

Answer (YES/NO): YES